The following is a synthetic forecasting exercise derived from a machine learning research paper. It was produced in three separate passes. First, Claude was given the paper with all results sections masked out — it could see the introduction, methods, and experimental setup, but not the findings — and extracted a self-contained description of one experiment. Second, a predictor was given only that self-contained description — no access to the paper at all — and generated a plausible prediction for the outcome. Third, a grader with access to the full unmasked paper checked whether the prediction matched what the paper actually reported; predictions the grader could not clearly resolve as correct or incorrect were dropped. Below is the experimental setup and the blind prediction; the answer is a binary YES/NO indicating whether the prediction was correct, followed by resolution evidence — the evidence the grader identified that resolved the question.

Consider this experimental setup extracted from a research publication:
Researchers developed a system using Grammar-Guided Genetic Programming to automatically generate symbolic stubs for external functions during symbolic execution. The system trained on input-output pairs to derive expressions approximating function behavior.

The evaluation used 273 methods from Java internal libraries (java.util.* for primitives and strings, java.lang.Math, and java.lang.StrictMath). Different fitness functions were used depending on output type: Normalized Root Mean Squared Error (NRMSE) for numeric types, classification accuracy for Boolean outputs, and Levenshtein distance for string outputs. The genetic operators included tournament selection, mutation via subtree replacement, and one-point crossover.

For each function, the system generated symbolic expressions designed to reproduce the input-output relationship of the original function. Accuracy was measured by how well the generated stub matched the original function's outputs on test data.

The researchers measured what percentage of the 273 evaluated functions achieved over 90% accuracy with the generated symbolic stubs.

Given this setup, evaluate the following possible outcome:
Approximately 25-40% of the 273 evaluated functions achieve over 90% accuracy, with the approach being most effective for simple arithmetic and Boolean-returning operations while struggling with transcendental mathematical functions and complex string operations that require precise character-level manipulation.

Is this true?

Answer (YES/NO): NO